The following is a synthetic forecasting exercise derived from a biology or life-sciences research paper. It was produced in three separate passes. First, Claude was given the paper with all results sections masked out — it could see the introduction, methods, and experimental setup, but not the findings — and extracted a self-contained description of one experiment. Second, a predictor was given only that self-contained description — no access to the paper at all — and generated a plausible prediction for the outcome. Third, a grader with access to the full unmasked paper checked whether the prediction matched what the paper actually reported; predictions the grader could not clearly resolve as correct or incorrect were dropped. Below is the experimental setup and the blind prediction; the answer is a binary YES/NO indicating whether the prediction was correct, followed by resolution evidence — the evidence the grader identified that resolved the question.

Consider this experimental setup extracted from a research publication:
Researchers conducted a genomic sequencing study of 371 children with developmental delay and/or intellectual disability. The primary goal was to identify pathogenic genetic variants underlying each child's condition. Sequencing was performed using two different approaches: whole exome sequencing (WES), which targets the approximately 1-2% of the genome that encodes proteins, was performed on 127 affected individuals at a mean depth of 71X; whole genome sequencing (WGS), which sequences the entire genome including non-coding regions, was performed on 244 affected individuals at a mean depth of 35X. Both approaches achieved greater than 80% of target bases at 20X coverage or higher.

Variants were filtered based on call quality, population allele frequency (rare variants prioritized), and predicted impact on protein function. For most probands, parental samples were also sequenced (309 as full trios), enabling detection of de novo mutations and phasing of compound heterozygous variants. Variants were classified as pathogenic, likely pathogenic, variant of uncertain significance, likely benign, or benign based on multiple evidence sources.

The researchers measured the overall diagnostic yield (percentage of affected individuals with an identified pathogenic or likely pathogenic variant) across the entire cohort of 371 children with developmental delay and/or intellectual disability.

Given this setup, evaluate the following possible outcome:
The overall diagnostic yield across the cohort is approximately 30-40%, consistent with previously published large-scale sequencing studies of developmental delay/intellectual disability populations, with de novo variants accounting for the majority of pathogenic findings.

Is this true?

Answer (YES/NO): NO